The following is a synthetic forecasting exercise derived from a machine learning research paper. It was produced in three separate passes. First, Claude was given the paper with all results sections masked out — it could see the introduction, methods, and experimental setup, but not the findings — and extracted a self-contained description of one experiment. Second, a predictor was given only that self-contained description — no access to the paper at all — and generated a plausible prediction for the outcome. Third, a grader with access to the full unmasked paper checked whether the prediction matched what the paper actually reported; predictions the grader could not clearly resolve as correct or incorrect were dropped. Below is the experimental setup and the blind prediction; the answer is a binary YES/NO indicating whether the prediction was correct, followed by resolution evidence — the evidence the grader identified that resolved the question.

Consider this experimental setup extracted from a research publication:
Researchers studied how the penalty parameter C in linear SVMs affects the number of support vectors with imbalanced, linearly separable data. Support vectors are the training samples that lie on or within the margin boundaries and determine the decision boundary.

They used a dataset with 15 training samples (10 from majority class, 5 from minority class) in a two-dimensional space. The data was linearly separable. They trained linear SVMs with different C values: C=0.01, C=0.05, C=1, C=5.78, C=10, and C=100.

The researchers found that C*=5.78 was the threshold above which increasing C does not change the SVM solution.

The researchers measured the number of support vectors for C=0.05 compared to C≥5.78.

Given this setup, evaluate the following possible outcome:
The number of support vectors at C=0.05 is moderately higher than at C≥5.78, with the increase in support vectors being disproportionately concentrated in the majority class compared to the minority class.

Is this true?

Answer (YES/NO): NO